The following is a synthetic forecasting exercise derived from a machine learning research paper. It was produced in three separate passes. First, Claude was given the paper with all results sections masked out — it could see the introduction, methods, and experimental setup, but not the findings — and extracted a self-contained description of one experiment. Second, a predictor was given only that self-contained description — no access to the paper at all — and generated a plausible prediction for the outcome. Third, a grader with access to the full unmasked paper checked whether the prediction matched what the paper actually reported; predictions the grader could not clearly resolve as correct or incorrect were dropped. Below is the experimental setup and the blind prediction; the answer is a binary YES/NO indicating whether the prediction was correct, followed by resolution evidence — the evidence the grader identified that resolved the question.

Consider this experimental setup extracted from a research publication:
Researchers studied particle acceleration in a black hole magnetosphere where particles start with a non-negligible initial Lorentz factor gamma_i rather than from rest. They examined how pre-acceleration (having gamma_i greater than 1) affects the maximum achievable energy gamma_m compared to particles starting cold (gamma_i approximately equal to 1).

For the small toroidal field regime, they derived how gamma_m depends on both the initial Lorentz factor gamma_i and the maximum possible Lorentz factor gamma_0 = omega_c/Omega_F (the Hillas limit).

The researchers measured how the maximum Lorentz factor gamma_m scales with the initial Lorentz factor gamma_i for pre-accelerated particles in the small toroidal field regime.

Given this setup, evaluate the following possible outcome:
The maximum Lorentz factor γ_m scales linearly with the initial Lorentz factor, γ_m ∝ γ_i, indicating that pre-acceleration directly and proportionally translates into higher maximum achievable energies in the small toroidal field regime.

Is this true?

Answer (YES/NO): NO